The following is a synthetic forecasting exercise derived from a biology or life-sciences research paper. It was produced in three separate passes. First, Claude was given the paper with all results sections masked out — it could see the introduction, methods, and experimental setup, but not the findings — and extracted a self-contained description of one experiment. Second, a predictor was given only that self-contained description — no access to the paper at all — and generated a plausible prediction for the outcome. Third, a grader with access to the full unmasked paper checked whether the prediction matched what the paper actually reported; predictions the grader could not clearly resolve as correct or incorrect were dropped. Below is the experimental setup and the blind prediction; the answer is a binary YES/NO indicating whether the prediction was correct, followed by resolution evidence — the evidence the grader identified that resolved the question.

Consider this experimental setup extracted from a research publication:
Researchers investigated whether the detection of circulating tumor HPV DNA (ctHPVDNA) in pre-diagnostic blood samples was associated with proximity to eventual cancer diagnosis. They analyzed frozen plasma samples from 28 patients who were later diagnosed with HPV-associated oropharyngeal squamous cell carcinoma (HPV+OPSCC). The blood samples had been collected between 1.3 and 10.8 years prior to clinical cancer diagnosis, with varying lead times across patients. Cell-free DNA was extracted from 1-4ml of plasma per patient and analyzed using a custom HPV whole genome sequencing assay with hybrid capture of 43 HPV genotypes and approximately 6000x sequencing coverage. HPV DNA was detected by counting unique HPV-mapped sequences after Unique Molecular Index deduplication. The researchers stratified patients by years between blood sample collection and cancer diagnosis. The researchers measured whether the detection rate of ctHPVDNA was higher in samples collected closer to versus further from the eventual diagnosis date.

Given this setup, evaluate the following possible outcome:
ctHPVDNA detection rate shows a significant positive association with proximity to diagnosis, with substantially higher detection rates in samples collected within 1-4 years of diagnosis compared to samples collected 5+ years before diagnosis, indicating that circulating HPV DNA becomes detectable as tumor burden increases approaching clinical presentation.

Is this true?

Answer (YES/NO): YES